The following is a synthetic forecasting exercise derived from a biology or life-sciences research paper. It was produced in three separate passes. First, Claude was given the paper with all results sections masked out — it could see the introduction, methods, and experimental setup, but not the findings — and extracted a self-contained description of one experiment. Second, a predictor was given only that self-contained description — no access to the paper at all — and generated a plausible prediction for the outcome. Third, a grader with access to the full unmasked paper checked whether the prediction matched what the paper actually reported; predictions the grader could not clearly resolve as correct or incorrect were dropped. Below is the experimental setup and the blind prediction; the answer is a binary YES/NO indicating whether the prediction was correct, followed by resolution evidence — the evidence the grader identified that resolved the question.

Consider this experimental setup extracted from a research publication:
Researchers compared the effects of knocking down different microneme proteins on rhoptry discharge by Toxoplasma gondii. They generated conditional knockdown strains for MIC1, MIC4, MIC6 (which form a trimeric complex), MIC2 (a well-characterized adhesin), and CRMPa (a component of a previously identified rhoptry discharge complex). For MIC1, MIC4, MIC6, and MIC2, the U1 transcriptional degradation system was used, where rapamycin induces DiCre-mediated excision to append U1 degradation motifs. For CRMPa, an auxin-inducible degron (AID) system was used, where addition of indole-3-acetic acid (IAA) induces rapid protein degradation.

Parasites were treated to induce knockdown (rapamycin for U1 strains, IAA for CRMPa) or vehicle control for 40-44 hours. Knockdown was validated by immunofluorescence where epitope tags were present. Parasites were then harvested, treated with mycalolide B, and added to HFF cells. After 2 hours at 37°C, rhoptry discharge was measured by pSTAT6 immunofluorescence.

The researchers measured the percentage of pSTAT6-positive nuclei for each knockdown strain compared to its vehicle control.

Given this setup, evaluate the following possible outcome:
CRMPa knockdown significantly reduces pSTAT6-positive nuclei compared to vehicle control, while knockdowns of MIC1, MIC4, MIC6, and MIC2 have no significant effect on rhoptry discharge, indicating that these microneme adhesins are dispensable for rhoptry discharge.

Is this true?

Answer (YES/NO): NO